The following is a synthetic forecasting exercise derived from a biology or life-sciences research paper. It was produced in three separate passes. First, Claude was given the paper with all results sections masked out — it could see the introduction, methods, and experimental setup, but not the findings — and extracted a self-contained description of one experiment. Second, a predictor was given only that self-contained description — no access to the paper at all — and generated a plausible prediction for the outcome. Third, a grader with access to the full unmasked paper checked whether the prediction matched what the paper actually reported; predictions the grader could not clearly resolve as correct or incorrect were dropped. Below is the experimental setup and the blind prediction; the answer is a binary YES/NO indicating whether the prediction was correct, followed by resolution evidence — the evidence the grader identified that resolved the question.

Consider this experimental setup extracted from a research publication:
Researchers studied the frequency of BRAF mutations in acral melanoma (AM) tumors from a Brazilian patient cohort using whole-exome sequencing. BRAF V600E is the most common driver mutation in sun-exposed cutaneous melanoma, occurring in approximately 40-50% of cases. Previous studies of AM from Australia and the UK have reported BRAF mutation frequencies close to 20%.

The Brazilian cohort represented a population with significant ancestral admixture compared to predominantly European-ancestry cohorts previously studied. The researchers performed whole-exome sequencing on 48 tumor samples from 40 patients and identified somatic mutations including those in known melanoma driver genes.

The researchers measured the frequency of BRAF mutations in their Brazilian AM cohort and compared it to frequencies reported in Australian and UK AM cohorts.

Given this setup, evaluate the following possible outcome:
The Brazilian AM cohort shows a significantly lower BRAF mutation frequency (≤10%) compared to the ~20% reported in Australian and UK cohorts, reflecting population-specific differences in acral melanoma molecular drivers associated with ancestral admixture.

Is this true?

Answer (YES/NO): YES